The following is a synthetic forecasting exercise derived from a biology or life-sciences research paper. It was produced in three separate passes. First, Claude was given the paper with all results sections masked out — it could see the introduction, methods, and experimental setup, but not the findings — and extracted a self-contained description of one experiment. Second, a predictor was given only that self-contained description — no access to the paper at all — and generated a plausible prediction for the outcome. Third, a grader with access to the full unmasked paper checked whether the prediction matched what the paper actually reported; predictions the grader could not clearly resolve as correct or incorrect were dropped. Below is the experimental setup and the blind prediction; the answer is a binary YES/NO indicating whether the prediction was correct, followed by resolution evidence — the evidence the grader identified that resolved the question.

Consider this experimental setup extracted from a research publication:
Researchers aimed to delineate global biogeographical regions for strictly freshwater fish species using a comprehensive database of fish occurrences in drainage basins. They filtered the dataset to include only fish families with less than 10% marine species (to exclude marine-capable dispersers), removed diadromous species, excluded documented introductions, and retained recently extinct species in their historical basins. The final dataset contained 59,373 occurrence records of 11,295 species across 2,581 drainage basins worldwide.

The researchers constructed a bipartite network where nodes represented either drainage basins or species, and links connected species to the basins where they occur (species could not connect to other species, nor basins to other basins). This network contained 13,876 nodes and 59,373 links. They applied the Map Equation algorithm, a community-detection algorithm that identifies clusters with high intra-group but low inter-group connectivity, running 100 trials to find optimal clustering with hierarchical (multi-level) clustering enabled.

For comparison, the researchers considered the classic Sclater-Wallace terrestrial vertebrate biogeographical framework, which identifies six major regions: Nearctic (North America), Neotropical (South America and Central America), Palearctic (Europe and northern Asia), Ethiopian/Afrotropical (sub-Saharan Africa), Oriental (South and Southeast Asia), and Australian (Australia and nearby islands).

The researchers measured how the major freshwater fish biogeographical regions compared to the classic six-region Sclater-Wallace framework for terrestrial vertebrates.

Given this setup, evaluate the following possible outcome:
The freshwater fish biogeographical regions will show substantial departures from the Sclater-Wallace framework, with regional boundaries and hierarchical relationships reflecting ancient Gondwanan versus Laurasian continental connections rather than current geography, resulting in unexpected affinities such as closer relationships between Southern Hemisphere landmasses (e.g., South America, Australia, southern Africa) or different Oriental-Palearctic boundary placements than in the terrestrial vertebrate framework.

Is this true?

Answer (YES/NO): NO